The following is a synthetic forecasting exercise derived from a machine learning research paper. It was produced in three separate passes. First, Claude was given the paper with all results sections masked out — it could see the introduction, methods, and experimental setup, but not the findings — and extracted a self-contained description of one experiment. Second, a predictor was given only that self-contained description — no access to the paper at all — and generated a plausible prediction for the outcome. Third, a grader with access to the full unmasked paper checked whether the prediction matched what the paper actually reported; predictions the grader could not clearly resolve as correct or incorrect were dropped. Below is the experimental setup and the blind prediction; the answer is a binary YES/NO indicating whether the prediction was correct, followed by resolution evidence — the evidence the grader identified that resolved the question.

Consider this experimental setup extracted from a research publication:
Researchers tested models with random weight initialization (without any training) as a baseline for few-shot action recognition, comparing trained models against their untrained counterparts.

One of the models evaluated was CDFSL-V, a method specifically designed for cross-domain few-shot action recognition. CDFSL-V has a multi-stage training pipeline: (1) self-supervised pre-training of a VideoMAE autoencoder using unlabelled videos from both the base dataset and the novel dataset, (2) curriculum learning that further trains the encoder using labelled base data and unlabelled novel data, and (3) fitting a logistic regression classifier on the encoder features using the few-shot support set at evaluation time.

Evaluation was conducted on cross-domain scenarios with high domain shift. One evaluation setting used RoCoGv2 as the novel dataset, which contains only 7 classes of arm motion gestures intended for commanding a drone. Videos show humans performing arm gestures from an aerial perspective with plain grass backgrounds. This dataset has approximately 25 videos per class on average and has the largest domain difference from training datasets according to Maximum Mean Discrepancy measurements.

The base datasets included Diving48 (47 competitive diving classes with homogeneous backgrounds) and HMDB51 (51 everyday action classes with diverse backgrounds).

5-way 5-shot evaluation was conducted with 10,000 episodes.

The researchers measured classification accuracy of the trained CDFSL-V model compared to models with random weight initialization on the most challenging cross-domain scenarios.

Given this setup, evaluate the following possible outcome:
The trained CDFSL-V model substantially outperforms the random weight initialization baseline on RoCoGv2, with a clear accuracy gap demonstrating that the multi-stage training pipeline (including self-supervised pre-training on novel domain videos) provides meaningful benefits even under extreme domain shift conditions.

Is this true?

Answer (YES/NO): NO